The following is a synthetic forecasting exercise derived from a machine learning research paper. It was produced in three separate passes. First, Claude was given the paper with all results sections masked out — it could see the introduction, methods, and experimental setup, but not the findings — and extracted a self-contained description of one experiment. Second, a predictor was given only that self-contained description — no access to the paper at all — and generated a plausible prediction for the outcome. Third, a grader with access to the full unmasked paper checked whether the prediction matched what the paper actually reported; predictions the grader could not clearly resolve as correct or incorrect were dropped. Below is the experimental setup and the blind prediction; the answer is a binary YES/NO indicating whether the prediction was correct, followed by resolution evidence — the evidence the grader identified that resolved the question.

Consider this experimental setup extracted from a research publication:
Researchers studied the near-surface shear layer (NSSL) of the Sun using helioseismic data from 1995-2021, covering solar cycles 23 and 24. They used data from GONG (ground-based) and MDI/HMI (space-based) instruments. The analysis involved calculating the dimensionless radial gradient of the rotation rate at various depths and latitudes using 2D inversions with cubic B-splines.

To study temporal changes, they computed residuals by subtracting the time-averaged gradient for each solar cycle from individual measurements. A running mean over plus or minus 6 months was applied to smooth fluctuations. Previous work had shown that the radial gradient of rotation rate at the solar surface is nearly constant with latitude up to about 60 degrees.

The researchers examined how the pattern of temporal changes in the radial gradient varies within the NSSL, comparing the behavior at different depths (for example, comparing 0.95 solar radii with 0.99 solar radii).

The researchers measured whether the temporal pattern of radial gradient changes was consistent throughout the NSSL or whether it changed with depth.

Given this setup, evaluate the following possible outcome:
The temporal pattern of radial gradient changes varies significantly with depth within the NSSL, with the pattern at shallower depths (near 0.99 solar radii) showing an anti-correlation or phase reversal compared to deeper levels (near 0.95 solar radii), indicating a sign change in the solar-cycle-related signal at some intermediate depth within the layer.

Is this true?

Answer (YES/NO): YES